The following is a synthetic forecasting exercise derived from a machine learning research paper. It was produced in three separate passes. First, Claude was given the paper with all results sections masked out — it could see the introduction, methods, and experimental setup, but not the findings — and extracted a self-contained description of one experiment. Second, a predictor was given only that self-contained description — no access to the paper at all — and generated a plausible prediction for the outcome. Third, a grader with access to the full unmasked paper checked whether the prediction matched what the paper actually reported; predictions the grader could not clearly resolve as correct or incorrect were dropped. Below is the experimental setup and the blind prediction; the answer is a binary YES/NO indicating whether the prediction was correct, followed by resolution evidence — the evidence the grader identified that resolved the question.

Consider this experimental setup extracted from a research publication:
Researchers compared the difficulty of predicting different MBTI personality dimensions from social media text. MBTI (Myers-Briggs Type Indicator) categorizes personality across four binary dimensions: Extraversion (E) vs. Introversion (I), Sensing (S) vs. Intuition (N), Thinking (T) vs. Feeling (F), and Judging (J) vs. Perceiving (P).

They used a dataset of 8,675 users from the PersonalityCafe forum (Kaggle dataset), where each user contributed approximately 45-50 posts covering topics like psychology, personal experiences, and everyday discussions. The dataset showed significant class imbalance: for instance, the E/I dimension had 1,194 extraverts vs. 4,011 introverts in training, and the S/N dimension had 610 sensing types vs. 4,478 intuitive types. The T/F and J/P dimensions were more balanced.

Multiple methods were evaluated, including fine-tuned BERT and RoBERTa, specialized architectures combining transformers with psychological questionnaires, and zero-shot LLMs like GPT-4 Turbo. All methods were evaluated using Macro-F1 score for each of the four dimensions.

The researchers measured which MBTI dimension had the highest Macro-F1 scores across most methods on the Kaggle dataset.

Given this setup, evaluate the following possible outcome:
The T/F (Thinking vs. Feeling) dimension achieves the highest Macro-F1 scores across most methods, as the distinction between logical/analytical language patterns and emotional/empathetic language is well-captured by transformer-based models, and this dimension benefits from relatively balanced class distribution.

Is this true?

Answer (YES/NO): YES